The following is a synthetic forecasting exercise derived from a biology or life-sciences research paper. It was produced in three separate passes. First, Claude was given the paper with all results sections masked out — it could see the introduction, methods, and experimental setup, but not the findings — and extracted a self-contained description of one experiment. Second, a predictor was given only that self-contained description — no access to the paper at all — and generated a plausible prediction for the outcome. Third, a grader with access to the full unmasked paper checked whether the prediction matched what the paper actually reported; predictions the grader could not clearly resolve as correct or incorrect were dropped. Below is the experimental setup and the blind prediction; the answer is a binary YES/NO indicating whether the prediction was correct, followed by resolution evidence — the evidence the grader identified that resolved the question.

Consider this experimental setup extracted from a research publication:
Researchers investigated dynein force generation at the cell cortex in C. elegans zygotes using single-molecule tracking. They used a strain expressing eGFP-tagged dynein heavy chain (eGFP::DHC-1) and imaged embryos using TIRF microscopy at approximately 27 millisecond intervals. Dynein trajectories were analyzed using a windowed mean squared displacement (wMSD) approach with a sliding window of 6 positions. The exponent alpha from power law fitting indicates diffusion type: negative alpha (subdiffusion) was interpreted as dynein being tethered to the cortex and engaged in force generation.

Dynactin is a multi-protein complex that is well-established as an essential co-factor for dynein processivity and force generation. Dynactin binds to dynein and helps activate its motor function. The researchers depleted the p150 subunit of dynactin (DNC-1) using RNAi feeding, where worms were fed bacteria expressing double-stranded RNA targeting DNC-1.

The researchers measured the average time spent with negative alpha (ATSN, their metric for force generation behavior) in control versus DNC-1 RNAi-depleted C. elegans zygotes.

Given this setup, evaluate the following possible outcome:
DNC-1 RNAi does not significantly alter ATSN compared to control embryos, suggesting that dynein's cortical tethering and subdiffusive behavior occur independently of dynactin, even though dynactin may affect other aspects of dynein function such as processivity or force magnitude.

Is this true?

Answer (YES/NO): NO